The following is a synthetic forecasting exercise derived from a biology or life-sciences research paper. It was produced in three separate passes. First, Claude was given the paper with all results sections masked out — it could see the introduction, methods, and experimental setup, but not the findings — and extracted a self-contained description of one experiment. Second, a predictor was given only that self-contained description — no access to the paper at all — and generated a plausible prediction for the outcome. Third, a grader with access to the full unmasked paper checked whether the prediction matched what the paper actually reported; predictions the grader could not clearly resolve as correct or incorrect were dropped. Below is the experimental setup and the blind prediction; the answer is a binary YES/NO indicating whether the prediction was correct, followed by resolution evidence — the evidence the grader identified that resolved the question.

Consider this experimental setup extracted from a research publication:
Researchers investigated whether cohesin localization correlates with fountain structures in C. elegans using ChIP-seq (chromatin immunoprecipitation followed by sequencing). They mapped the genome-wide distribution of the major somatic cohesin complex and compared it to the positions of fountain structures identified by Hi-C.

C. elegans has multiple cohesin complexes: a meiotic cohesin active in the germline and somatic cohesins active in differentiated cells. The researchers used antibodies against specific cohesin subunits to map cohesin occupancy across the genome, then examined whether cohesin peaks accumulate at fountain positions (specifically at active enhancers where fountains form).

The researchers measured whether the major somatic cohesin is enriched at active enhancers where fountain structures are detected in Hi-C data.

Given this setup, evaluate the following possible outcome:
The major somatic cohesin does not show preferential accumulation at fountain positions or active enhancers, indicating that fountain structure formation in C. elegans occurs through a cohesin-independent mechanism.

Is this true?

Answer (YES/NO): NO